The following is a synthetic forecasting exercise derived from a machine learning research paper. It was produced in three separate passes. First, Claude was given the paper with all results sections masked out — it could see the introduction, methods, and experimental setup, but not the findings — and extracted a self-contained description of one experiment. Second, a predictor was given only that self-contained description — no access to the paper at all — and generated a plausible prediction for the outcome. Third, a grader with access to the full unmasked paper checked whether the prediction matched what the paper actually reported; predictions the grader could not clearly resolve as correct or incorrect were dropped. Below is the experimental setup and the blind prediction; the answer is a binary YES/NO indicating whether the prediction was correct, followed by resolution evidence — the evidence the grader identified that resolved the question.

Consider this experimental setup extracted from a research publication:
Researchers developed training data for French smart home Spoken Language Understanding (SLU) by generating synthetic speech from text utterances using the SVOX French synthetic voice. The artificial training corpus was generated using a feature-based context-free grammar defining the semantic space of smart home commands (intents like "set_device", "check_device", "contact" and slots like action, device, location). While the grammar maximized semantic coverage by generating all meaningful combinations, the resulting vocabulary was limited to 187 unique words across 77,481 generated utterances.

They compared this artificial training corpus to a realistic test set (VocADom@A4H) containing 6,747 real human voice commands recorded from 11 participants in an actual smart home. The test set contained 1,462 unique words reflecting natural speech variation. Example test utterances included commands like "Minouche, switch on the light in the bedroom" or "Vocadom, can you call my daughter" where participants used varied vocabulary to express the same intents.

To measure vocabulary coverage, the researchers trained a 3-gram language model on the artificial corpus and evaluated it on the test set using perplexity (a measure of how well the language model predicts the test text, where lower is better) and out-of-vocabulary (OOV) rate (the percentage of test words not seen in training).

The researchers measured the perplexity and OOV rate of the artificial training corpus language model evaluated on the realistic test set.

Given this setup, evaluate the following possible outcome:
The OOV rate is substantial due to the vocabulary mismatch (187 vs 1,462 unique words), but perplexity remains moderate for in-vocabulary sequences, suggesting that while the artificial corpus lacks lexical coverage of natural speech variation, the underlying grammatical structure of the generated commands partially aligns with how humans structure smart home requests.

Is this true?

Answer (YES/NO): NO